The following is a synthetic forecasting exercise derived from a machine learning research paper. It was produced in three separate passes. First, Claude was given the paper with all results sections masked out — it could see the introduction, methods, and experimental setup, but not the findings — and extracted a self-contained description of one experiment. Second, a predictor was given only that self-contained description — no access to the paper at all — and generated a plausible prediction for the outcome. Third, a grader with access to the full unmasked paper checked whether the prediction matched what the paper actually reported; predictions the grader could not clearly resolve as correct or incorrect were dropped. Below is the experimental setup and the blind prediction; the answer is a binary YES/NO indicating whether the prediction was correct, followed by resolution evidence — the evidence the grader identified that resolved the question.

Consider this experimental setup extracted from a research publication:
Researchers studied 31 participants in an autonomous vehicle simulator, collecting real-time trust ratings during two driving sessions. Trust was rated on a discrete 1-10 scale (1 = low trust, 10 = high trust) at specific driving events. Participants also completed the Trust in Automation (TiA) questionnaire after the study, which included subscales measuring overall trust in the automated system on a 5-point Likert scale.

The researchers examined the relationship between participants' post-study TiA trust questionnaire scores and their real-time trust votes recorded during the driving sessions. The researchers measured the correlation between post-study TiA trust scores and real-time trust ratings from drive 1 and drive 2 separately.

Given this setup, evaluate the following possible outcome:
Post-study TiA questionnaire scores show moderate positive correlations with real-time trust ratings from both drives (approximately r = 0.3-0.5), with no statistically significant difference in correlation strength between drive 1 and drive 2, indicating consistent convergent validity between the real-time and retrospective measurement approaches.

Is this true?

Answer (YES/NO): NO